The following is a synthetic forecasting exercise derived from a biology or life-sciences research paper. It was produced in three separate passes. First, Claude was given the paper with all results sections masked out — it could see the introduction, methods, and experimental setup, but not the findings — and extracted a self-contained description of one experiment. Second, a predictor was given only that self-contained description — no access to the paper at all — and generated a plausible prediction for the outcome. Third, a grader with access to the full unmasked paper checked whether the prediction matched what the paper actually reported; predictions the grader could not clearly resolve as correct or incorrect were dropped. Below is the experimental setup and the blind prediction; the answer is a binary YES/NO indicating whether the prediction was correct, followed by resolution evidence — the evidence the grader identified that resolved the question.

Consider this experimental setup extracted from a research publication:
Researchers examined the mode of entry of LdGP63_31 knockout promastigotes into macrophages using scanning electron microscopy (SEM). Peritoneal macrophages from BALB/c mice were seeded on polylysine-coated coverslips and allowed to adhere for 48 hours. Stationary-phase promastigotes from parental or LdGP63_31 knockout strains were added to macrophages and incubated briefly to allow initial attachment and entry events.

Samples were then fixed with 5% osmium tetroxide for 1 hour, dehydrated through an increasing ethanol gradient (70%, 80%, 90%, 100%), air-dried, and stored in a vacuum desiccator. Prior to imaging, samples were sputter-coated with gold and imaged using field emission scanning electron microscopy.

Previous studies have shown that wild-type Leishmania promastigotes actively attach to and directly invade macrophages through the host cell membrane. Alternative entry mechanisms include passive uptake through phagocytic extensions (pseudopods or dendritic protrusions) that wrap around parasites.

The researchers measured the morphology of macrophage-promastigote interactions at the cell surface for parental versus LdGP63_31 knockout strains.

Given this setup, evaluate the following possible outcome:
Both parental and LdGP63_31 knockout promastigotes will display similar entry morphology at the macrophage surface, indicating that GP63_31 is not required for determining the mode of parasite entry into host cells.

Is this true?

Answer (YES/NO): NO